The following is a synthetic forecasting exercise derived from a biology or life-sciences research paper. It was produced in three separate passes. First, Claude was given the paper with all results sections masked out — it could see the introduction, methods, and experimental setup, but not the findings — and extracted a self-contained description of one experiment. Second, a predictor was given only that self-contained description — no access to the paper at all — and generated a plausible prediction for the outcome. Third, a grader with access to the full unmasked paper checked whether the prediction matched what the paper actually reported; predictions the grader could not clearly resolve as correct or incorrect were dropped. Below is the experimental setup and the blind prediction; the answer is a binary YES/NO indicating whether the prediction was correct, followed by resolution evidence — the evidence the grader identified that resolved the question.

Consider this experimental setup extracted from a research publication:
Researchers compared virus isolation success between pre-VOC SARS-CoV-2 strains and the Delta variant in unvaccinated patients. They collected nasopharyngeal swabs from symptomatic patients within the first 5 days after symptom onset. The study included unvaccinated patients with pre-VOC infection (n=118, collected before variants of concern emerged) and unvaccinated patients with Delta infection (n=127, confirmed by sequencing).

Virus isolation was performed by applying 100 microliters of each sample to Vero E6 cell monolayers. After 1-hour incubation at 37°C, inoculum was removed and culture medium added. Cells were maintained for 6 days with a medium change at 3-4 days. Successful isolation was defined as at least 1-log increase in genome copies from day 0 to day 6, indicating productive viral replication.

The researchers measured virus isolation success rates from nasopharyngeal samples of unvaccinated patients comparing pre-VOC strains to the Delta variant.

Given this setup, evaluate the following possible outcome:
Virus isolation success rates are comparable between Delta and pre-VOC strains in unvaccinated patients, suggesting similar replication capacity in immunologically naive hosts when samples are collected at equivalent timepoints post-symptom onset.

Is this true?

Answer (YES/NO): NO